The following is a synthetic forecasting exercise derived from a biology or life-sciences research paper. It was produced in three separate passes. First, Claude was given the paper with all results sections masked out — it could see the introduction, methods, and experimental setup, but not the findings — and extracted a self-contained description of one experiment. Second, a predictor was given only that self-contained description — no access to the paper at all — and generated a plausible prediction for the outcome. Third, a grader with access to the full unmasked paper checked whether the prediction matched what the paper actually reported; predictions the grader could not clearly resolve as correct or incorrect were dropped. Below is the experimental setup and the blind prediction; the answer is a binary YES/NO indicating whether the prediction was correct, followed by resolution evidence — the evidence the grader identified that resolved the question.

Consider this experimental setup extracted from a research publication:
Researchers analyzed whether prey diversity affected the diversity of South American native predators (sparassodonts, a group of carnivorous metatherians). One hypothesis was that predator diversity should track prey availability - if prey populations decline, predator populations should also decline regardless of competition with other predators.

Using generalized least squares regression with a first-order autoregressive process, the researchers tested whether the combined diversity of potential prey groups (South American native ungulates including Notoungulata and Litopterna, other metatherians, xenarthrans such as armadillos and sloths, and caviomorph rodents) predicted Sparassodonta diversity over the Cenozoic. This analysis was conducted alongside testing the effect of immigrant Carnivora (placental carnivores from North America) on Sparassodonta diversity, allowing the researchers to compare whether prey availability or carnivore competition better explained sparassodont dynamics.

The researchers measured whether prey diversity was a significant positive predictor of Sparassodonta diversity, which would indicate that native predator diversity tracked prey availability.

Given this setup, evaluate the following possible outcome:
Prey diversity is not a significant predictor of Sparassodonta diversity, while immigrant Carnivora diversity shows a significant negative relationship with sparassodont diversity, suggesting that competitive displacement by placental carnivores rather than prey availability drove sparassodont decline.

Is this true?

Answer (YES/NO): NO